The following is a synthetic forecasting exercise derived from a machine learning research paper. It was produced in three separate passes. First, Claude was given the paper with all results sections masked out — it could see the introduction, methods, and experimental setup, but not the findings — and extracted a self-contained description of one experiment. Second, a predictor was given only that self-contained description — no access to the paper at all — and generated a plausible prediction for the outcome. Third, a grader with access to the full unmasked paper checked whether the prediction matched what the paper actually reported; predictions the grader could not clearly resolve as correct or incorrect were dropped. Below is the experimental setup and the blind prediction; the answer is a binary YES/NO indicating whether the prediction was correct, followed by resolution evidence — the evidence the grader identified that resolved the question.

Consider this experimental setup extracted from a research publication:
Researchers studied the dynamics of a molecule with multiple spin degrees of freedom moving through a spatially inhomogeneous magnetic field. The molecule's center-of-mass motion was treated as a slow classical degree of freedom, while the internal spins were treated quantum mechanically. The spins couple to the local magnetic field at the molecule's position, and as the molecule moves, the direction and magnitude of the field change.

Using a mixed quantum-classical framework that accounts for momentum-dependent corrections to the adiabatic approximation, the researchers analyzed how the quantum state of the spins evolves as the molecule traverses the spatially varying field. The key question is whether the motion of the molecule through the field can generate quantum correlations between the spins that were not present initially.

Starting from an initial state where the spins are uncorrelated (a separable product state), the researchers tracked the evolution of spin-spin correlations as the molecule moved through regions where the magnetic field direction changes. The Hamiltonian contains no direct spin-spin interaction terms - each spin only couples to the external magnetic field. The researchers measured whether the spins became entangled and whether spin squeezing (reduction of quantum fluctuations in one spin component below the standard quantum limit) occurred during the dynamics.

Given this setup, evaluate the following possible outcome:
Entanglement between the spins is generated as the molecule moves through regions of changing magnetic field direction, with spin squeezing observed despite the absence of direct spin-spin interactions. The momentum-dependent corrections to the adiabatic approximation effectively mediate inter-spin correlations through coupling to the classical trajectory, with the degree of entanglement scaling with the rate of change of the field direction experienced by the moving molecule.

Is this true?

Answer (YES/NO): YES